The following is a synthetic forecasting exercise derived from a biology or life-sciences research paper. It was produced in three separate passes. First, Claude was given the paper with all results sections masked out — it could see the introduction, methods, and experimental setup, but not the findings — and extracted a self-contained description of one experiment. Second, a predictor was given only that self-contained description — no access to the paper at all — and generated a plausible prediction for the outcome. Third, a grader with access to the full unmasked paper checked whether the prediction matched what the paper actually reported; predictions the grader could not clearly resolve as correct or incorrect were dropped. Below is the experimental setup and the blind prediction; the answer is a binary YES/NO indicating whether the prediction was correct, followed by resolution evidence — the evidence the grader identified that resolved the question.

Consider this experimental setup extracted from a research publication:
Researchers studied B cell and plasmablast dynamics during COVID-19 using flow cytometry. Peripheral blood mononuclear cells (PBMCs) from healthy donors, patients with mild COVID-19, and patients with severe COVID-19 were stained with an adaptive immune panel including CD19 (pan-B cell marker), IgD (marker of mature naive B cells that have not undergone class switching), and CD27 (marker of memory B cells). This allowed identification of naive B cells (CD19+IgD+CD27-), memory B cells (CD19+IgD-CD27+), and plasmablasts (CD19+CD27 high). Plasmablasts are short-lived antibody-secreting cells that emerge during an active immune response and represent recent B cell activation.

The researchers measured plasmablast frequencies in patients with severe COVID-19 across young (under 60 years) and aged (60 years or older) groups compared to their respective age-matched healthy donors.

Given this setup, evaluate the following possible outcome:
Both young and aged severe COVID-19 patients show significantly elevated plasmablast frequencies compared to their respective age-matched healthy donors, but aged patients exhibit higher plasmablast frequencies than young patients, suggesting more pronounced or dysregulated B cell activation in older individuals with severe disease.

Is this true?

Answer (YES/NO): NO